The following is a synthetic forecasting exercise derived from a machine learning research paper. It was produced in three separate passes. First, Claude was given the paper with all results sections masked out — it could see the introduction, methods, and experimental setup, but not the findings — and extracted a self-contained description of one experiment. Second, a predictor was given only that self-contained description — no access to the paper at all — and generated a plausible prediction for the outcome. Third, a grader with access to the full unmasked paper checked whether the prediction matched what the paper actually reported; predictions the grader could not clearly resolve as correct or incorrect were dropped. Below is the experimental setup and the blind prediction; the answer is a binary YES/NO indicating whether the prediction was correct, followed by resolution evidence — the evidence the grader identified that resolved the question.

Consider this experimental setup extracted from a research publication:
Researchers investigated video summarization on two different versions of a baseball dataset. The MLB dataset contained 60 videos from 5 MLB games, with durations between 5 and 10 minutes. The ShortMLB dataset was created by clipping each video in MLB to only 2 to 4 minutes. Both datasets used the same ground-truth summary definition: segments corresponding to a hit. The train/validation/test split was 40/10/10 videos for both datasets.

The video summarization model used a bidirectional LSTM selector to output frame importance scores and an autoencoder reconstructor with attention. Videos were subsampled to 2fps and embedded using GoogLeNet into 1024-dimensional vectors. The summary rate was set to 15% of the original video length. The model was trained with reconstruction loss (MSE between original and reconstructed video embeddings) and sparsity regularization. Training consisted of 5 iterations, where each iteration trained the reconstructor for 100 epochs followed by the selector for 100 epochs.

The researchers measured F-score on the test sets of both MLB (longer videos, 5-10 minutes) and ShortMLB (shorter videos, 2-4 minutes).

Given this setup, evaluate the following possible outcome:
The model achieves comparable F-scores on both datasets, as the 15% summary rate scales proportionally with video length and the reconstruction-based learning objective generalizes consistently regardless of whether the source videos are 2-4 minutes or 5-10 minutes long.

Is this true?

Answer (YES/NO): NO